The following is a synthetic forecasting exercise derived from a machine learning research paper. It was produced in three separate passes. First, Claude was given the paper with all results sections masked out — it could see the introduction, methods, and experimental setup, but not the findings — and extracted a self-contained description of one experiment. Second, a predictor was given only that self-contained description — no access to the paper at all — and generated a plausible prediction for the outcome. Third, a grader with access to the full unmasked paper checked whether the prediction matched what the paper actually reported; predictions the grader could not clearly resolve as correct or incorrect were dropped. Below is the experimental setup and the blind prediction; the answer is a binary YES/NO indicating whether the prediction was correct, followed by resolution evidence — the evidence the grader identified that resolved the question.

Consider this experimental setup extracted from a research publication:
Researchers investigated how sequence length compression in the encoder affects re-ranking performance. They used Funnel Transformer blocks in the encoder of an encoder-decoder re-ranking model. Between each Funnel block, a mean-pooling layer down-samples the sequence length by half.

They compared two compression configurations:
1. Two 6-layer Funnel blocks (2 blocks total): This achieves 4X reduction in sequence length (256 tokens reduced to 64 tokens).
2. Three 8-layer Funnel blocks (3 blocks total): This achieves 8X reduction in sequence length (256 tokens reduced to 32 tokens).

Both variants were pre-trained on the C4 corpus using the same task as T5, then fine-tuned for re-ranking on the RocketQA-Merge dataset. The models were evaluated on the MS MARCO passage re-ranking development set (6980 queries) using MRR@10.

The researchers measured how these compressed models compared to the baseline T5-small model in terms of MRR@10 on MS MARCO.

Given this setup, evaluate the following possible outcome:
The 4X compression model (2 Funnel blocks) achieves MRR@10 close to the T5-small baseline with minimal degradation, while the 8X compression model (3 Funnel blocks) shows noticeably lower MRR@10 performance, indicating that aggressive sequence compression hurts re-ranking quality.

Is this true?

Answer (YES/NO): NO